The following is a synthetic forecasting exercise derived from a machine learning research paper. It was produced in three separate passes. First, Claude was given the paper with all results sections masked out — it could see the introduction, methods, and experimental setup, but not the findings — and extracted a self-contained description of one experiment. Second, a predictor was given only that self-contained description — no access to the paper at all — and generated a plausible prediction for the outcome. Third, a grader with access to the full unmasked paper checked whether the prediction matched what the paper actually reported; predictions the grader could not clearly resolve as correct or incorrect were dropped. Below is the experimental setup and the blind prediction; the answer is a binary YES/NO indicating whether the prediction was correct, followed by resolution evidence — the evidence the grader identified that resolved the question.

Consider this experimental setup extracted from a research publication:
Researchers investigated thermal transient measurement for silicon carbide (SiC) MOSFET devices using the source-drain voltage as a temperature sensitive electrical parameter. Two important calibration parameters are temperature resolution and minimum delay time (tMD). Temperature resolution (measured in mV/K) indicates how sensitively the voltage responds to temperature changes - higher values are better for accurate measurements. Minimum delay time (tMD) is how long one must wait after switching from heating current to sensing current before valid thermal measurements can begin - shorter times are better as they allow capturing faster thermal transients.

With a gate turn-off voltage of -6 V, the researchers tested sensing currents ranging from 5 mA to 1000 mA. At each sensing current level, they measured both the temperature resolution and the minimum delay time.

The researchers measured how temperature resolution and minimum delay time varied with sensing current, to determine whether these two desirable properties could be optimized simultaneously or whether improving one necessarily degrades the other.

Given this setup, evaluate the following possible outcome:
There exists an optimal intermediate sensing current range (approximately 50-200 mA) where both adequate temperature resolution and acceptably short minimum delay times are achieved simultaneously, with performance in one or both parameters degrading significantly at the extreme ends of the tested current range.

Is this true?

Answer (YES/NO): NO